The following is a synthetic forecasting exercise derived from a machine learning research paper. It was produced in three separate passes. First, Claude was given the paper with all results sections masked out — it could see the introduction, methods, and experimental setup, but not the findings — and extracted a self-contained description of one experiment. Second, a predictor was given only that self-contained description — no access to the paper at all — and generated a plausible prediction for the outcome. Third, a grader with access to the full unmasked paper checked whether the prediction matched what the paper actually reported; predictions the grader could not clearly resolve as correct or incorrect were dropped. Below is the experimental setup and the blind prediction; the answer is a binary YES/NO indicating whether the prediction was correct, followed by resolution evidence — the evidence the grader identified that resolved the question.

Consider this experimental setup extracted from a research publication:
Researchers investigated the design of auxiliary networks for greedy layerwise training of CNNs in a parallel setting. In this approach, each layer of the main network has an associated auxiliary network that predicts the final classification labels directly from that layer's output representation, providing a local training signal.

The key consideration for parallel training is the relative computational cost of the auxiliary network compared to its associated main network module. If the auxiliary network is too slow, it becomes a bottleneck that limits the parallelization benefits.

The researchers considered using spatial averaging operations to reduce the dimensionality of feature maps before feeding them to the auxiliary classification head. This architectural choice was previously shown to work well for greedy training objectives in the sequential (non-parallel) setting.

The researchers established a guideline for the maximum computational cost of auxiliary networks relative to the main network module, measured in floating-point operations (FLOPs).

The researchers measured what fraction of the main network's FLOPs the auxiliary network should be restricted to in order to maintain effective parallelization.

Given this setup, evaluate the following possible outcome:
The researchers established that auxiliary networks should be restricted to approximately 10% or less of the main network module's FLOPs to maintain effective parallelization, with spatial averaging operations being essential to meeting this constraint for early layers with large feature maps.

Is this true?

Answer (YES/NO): NO